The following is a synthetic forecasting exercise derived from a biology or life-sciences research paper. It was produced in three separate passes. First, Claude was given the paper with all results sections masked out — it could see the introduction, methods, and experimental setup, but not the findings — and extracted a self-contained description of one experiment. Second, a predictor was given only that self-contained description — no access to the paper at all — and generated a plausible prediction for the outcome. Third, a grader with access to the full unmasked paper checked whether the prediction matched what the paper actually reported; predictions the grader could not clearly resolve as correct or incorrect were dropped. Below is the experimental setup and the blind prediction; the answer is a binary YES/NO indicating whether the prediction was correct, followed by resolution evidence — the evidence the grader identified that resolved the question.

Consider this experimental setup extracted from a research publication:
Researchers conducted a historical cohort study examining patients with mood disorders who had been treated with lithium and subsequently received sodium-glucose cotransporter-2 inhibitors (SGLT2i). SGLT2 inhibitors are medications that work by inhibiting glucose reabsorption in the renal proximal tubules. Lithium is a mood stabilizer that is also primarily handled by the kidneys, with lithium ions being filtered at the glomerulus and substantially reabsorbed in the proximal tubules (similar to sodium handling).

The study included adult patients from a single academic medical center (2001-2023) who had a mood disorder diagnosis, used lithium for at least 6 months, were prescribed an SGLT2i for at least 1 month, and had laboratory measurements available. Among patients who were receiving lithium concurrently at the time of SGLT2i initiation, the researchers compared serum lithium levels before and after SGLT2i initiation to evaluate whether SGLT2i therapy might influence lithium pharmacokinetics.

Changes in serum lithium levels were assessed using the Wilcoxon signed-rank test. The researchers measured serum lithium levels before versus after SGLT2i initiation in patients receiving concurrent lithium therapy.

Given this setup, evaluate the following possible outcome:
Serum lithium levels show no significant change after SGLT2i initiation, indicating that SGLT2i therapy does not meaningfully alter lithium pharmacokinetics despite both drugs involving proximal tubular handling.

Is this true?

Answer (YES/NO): YES